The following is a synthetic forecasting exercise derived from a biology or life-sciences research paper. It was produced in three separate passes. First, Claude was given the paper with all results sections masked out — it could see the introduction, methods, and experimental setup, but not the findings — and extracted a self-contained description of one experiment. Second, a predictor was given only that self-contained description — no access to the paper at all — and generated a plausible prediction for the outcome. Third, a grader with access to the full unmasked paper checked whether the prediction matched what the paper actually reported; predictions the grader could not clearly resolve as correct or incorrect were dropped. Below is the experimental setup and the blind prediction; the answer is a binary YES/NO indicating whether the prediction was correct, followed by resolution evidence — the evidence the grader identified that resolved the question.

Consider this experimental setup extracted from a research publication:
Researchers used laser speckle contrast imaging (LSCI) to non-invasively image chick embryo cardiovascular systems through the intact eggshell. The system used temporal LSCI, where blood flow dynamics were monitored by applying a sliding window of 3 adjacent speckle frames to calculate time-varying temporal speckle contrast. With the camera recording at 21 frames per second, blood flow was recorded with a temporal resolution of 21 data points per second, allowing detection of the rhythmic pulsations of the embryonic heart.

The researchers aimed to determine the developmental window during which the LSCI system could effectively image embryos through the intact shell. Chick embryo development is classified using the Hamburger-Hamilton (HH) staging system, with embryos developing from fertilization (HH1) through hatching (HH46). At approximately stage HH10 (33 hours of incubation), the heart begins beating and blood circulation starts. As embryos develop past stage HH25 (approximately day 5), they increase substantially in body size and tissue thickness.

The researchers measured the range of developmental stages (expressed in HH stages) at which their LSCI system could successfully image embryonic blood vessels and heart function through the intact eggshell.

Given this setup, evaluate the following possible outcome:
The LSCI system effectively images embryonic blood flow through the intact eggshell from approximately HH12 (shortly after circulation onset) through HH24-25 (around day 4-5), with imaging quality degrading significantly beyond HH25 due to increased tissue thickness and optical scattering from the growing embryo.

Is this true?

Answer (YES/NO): NO